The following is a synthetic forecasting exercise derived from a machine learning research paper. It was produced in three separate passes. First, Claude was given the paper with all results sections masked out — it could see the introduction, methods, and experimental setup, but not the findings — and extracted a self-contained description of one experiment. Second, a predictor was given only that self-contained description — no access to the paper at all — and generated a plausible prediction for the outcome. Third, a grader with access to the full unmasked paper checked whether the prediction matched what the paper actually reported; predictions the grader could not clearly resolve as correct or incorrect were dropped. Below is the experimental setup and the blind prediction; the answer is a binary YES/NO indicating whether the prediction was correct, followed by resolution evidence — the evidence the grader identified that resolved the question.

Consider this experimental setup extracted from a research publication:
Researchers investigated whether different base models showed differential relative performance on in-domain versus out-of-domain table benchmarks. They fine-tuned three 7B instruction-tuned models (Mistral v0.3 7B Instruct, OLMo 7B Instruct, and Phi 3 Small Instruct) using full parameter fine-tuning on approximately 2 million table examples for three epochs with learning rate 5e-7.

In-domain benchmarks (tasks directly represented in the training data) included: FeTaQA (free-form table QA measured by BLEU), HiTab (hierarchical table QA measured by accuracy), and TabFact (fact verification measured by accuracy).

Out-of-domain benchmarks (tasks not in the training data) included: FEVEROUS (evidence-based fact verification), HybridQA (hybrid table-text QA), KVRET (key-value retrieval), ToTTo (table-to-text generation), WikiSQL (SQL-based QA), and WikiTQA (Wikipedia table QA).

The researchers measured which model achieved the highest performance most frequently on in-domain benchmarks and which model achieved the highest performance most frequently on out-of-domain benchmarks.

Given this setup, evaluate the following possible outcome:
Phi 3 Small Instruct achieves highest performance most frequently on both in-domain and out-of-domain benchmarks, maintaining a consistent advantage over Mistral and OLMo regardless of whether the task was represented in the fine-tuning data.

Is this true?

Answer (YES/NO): NO